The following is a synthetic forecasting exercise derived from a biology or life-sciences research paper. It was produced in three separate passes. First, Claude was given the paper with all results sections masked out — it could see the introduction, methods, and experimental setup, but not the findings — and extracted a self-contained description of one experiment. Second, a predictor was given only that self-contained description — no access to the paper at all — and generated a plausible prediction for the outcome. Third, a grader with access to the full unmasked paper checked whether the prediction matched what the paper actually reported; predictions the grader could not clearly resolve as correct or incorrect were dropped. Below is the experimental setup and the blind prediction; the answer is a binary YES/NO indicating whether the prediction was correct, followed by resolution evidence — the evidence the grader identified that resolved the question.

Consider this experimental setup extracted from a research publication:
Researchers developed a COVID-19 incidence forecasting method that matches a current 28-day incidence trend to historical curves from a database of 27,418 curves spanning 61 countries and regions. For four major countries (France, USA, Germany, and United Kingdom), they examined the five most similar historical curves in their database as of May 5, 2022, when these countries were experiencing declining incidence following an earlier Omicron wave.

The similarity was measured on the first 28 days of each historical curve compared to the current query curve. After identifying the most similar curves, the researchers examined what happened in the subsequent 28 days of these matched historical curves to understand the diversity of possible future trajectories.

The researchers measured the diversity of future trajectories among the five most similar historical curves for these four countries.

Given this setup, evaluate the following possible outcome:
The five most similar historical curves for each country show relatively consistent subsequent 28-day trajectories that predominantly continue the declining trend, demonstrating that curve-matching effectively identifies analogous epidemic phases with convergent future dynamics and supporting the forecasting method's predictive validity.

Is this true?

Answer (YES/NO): NO